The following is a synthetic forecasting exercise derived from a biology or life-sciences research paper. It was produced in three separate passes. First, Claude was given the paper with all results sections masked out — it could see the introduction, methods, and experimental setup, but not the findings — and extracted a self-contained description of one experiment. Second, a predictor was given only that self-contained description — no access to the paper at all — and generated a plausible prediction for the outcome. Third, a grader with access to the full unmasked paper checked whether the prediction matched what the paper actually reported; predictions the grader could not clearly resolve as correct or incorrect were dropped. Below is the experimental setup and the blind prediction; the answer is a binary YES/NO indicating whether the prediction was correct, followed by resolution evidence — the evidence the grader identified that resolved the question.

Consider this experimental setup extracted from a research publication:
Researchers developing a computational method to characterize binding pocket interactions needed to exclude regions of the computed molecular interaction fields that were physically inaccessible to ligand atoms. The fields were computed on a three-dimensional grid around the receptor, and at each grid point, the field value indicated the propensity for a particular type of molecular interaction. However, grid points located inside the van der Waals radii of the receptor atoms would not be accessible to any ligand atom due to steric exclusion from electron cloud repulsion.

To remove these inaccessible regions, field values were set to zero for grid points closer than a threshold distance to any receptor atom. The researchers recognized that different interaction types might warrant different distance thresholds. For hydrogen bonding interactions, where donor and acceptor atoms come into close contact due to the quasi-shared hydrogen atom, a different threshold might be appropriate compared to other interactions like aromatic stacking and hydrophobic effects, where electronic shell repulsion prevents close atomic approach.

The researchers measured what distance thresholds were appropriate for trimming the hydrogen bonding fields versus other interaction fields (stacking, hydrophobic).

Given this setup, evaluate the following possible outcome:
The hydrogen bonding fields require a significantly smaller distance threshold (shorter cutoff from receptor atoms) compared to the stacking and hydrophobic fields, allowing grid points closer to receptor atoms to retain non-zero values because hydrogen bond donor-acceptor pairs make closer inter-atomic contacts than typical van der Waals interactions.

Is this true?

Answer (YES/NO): YES